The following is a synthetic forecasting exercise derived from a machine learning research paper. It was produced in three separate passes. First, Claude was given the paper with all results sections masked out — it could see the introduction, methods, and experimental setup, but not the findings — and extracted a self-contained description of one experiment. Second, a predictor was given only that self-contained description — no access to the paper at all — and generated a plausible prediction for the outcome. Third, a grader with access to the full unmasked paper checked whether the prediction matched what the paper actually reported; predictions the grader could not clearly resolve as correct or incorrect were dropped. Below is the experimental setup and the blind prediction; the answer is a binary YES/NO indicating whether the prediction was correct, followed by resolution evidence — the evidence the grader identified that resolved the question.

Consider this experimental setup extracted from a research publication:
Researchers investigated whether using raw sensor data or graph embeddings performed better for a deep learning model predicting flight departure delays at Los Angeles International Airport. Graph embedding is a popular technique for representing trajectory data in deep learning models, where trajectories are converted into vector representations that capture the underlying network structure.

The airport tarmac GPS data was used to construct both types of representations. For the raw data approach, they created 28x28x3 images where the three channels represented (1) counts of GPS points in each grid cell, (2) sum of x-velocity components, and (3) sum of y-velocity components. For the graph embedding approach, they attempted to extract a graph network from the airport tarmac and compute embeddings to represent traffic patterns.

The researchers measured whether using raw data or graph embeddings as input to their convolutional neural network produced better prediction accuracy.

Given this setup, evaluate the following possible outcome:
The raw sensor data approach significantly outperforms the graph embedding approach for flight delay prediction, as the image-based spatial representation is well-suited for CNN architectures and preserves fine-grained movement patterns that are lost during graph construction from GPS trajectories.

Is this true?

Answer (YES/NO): NO